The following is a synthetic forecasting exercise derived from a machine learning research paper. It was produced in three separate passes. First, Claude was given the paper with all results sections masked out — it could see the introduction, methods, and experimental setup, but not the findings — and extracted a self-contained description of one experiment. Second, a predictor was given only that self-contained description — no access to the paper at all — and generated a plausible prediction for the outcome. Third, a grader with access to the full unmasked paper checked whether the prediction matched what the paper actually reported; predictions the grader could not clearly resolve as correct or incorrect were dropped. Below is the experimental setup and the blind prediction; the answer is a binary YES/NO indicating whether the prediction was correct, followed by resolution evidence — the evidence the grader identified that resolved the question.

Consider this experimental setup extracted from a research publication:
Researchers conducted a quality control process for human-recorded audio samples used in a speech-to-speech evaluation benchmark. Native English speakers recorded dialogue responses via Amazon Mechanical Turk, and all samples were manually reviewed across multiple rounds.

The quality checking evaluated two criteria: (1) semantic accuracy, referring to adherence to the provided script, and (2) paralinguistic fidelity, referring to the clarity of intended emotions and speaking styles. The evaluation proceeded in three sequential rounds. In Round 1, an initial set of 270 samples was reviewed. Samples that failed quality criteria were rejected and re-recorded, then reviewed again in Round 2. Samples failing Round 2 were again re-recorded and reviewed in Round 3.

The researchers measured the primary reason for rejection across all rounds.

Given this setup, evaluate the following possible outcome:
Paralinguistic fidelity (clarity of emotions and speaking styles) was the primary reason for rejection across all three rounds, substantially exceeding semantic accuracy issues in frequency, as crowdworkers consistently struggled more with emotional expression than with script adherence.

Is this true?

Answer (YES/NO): YES